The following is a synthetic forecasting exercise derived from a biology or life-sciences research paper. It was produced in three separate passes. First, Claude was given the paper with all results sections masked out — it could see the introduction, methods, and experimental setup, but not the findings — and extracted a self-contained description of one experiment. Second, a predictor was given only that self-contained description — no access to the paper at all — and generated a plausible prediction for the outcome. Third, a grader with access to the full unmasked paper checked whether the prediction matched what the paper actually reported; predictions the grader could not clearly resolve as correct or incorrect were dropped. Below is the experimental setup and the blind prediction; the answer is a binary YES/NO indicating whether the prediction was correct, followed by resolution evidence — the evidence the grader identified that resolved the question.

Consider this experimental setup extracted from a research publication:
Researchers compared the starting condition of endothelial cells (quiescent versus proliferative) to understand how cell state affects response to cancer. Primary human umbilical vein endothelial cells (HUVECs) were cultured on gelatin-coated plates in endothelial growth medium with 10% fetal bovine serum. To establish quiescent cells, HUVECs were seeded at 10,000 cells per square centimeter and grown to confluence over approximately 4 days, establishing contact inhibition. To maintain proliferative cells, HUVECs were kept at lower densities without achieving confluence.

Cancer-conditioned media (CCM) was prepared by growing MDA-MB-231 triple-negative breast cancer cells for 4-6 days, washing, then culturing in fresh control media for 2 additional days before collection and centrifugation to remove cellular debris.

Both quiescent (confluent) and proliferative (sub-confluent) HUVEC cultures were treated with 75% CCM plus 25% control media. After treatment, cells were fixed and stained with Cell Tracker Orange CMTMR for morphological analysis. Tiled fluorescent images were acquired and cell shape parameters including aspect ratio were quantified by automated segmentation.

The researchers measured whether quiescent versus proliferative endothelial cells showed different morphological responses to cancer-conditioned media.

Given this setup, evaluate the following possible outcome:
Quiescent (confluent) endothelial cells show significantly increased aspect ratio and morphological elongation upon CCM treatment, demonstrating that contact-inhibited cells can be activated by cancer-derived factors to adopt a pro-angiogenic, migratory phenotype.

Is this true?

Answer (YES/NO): NO